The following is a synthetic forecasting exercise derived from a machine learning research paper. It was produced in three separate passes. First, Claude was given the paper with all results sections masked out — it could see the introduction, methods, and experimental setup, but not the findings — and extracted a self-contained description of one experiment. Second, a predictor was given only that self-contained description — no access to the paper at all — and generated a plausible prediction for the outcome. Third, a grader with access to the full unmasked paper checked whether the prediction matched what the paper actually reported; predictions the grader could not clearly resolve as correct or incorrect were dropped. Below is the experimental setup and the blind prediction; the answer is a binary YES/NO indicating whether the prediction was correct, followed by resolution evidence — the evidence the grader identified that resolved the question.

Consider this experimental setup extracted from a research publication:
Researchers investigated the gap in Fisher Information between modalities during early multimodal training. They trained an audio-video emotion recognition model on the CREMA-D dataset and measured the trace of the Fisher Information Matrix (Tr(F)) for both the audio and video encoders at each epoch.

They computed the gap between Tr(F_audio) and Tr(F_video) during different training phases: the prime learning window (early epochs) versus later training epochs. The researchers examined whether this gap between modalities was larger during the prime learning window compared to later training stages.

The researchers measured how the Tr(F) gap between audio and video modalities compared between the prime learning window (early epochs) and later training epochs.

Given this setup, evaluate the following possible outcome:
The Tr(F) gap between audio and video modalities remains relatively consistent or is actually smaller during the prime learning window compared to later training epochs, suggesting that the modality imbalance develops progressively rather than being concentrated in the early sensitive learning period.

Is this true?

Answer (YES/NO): NO